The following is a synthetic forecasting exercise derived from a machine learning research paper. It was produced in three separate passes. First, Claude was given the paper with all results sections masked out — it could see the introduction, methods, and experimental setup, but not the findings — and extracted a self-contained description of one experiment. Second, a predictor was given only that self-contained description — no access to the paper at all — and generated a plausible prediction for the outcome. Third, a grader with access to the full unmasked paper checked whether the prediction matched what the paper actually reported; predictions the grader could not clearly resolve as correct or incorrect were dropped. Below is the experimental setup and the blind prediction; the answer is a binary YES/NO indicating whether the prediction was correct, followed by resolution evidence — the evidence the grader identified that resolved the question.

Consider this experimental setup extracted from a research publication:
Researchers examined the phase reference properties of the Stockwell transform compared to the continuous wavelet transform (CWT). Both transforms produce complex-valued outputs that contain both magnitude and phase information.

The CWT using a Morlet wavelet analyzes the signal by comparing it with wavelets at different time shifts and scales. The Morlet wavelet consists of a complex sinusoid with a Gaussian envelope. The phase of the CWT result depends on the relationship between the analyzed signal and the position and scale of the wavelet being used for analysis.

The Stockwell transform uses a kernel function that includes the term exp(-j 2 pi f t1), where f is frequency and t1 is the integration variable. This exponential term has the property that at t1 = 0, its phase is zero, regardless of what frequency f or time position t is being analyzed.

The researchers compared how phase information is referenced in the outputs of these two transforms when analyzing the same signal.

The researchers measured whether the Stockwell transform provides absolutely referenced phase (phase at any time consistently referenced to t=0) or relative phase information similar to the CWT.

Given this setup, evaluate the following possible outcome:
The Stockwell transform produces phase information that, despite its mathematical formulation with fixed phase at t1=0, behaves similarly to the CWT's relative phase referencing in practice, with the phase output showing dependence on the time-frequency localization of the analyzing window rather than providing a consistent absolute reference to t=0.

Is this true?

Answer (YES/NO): NO